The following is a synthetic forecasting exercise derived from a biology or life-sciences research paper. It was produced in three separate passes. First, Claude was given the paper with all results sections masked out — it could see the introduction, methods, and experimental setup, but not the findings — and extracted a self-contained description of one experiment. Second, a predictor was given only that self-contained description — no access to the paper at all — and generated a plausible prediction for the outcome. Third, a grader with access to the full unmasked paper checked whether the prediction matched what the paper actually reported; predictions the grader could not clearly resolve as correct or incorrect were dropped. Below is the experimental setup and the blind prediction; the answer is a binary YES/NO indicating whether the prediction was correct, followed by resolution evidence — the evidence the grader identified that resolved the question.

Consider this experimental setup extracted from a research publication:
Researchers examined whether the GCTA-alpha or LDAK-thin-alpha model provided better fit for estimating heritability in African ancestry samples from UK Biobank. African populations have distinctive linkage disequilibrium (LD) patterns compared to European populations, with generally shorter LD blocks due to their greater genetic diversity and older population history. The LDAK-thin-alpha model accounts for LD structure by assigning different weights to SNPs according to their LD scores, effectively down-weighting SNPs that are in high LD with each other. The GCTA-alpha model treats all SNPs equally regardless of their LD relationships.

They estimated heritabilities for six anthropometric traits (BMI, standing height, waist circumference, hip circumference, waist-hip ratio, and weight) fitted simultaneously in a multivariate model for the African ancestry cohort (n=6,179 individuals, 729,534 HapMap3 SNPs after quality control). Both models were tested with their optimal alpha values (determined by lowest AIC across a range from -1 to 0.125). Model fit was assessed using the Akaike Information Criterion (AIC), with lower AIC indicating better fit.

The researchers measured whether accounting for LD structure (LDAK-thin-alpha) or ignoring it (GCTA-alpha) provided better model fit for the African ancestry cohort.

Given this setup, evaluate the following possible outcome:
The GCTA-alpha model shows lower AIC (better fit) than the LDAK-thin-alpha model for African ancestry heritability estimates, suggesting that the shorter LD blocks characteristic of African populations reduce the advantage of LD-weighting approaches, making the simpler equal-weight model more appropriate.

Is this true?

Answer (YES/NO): NO